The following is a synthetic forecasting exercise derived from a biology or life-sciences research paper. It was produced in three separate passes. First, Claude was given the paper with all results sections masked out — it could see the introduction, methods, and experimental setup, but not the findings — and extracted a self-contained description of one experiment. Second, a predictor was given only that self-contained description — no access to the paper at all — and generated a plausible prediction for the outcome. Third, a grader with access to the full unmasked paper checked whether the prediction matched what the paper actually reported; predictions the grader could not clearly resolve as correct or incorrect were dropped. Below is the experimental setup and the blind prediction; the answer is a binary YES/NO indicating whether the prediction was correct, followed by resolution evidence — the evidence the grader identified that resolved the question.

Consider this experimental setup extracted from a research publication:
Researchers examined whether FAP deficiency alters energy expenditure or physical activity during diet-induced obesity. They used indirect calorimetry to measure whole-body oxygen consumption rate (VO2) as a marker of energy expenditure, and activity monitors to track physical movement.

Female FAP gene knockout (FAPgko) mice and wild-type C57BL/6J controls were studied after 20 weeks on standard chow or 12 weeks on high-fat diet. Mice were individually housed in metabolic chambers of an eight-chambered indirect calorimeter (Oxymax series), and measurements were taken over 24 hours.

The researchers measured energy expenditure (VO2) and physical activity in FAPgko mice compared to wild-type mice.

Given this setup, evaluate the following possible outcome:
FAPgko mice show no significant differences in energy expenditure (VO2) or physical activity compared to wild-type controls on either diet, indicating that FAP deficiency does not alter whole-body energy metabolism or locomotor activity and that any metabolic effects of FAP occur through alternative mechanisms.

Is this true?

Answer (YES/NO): YES